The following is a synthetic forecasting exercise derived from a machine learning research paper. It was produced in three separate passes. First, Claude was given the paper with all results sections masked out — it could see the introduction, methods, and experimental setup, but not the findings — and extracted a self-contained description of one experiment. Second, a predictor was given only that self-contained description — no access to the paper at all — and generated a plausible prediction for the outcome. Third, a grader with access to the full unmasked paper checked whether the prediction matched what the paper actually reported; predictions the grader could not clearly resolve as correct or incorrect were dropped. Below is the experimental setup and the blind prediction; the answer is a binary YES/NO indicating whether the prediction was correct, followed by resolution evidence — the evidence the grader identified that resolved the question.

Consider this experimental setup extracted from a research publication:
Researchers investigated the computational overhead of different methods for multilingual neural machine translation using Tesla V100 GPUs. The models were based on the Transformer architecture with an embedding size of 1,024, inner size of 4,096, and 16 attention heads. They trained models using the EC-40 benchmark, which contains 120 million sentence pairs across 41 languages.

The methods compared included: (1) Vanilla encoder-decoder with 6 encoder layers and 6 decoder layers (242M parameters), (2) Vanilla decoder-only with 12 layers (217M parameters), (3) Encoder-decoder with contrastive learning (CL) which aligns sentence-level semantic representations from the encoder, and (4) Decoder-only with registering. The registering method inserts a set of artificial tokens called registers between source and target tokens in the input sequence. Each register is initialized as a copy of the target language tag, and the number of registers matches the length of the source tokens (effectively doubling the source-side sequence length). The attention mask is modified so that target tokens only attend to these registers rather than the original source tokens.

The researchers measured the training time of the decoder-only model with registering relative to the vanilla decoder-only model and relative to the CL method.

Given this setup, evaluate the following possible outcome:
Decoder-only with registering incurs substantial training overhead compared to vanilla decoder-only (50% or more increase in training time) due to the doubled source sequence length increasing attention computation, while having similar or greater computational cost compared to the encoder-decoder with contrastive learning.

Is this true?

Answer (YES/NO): NO